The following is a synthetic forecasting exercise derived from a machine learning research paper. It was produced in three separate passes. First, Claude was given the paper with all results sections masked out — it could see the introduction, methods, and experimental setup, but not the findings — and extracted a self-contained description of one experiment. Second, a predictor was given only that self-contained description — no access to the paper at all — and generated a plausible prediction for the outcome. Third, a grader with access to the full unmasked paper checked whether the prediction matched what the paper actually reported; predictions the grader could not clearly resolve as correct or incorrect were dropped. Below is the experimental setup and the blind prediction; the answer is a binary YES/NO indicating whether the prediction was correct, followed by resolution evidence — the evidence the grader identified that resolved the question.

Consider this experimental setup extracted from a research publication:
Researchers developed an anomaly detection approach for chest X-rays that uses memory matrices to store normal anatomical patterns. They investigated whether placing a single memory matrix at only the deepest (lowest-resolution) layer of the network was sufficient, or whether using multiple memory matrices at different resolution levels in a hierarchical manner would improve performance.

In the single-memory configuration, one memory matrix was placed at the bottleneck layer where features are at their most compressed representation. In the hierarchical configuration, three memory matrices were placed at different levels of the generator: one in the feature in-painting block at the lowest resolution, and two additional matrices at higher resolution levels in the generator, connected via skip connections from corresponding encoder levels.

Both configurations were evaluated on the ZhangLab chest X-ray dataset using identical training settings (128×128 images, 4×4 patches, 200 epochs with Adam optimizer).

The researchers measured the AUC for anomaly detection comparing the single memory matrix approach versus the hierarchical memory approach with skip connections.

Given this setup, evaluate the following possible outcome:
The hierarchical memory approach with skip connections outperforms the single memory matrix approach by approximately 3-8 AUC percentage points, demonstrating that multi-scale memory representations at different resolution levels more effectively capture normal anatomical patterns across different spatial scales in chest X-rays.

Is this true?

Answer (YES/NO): YES